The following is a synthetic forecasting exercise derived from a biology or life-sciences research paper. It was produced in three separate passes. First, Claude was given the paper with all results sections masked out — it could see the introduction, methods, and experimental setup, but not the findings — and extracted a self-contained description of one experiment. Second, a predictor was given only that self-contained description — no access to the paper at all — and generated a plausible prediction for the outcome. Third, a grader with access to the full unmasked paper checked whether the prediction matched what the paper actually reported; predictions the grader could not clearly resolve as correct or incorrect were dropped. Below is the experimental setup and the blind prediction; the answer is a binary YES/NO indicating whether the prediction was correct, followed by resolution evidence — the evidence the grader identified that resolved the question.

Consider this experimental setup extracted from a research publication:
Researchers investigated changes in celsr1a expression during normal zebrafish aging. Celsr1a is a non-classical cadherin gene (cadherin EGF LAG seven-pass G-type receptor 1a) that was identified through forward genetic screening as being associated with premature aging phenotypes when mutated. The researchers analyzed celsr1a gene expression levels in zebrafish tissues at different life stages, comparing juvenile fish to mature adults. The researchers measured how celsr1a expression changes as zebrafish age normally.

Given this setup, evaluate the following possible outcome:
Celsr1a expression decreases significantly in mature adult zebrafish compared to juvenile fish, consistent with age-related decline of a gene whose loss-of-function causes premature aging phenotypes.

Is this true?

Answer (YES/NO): YES